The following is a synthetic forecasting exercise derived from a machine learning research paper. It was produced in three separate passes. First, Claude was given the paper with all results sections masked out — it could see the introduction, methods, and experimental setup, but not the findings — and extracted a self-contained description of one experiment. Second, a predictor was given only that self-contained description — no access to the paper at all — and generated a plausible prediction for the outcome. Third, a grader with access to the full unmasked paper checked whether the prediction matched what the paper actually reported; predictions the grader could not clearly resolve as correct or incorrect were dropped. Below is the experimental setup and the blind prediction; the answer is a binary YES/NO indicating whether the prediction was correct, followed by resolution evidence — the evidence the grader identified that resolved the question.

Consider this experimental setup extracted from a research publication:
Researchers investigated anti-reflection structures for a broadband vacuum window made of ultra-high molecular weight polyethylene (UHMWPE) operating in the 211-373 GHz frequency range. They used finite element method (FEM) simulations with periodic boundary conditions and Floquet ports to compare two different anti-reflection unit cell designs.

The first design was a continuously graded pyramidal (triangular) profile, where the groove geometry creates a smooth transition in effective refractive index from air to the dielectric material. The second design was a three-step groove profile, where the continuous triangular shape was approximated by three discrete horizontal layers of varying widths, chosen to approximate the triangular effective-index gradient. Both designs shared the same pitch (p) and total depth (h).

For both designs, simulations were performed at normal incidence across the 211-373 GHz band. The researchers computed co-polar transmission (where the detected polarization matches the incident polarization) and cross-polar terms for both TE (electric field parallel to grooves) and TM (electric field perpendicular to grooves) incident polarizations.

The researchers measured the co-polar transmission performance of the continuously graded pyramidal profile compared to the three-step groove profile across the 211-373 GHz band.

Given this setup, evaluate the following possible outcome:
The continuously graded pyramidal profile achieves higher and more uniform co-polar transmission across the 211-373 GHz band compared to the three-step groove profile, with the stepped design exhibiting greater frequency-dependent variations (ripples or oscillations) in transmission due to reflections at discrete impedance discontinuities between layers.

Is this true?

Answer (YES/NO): NO